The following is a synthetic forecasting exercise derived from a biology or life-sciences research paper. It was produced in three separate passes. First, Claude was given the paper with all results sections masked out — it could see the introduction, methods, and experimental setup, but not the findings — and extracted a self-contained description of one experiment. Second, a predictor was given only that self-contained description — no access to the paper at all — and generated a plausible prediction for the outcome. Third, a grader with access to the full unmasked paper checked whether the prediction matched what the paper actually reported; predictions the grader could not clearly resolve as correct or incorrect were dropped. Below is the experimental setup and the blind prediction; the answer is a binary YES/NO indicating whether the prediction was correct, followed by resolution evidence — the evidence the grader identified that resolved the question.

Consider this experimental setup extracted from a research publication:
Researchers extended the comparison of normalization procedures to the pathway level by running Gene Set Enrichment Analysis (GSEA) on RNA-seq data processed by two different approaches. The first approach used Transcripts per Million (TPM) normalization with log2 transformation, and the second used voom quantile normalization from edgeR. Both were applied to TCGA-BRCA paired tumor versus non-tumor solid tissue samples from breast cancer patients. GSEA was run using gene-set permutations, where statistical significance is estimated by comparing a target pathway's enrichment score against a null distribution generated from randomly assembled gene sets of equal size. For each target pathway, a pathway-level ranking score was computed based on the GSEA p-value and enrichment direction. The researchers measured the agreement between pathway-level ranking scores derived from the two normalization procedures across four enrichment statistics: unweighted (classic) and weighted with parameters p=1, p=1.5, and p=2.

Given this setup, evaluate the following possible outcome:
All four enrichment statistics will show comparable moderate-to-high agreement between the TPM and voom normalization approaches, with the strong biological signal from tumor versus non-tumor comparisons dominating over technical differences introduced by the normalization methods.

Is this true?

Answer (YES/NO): YES